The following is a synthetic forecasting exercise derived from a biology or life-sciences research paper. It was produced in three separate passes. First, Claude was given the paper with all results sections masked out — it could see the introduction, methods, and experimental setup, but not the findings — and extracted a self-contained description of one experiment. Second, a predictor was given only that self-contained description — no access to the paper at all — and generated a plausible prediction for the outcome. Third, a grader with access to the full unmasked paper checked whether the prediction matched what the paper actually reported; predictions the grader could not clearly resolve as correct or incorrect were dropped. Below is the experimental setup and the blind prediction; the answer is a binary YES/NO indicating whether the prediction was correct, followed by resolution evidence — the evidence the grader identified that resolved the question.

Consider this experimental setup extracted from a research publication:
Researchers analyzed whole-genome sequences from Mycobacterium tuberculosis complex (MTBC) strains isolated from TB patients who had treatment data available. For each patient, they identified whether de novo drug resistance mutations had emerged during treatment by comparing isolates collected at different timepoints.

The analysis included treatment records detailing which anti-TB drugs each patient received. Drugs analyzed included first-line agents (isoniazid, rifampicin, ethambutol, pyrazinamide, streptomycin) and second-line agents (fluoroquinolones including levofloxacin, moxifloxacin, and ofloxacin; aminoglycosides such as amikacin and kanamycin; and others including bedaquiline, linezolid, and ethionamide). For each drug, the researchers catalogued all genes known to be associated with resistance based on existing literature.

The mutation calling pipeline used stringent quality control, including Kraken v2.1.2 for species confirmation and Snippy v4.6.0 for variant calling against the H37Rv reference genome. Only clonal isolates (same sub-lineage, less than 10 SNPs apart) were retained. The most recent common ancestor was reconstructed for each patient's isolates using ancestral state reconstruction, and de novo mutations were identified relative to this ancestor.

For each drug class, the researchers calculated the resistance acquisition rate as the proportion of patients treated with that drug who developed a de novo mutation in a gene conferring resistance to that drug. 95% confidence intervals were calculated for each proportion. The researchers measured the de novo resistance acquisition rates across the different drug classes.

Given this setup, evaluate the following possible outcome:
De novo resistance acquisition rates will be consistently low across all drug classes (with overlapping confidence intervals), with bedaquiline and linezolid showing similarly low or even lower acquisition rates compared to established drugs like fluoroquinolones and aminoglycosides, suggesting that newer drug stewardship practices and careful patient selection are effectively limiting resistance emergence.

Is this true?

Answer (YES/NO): NO